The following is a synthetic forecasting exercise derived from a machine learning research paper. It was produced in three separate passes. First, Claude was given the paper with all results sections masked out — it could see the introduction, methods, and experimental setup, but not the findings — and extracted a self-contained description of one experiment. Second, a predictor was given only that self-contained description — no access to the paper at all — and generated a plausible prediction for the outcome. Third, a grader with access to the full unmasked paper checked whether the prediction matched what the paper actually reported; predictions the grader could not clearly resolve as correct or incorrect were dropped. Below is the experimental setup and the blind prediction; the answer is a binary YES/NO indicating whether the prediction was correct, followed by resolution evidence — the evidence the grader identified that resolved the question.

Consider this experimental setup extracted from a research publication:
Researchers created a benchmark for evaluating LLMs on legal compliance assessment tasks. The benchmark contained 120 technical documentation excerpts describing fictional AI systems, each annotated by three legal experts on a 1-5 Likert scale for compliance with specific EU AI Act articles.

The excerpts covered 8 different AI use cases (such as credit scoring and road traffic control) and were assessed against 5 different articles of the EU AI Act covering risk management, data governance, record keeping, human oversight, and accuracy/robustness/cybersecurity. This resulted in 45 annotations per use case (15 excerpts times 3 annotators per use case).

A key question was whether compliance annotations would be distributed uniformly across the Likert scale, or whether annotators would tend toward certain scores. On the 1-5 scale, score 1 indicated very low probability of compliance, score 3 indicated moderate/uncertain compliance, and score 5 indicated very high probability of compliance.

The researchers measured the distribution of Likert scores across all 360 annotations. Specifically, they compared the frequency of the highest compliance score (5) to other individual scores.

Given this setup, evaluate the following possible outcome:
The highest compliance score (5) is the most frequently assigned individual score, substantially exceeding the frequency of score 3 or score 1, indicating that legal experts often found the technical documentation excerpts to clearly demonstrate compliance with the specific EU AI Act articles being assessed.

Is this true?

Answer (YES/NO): YES